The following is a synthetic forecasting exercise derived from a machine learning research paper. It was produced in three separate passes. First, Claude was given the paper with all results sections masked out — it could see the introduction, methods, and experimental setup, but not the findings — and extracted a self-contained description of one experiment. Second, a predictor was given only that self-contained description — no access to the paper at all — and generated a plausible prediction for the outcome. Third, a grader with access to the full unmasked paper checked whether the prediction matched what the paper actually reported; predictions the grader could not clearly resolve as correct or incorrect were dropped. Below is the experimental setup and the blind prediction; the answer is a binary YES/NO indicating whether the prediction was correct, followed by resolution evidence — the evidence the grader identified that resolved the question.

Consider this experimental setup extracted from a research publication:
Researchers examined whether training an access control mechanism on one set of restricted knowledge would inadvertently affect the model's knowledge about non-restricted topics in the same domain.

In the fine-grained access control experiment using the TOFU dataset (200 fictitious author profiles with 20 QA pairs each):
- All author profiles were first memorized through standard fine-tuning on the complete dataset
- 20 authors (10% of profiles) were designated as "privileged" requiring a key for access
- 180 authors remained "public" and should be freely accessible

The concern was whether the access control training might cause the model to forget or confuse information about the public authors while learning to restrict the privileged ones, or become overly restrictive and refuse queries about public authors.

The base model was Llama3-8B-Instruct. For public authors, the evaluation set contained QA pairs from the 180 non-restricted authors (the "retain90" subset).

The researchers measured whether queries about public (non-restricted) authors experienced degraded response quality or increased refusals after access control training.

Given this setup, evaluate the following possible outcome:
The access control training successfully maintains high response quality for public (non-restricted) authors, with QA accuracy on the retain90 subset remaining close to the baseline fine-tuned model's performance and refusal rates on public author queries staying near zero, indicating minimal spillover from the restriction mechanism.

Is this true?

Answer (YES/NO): YES